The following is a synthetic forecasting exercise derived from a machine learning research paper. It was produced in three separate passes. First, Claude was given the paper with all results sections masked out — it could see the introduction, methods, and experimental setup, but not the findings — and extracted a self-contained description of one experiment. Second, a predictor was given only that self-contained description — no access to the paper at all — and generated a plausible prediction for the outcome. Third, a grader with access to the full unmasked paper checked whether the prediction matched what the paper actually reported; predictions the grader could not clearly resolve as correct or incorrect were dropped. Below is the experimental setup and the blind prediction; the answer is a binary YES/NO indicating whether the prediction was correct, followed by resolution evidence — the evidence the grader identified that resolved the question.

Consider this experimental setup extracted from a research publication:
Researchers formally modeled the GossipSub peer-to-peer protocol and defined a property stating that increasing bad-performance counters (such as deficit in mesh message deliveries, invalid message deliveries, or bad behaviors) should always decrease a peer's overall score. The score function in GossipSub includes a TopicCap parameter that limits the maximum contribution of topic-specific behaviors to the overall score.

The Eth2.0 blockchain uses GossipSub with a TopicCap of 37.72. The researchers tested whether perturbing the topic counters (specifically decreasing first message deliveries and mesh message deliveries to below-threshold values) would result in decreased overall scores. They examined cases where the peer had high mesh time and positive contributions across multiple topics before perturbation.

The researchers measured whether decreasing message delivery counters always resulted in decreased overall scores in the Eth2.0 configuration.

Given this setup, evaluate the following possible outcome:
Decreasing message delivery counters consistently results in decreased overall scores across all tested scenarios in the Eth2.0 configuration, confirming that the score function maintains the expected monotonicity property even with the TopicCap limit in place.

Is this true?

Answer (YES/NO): NO